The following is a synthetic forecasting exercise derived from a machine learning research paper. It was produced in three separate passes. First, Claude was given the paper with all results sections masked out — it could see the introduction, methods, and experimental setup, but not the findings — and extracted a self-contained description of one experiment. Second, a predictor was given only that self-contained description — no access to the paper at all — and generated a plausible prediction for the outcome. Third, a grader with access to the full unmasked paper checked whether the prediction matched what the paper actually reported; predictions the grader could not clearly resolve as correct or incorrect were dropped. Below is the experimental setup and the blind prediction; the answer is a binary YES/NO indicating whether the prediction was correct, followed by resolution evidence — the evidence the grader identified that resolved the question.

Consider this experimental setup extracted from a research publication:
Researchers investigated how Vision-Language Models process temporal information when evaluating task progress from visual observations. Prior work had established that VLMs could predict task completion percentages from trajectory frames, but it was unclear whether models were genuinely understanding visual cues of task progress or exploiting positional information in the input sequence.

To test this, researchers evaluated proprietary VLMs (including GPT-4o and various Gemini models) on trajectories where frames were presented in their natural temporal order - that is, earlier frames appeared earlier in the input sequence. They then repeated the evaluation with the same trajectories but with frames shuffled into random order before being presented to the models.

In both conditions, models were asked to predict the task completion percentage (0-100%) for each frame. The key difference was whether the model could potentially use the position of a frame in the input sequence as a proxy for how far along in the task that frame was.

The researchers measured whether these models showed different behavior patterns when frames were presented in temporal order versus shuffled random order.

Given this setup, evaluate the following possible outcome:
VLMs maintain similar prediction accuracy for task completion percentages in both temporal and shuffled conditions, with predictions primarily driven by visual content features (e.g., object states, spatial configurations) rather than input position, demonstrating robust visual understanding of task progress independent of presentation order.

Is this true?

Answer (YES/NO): NO